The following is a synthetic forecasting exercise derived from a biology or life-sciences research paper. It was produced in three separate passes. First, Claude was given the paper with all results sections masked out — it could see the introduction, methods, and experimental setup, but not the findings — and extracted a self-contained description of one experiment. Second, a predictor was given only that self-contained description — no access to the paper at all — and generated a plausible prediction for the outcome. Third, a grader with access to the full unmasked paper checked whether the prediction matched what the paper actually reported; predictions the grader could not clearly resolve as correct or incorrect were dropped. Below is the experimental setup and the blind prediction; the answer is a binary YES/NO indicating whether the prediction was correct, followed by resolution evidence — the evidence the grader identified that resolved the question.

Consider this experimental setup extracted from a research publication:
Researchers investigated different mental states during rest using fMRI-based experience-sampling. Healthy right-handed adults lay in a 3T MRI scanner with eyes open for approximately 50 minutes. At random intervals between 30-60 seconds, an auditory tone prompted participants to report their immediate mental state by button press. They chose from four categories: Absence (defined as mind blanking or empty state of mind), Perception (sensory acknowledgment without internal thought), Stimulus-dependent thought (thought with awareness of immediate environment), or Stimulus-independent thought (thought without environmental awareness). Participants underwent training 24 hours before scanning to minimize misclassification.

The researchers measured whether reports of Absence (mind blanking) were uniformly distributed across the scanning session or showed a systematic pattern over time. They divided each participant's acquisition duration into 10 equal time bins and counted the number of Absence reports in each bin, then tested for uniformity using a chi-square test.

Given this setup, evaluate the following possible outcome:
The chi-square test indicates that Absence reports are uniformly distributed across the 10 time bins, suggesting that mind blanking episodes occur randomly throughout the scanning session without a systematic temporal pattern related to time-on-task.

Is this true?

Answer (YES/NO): YES